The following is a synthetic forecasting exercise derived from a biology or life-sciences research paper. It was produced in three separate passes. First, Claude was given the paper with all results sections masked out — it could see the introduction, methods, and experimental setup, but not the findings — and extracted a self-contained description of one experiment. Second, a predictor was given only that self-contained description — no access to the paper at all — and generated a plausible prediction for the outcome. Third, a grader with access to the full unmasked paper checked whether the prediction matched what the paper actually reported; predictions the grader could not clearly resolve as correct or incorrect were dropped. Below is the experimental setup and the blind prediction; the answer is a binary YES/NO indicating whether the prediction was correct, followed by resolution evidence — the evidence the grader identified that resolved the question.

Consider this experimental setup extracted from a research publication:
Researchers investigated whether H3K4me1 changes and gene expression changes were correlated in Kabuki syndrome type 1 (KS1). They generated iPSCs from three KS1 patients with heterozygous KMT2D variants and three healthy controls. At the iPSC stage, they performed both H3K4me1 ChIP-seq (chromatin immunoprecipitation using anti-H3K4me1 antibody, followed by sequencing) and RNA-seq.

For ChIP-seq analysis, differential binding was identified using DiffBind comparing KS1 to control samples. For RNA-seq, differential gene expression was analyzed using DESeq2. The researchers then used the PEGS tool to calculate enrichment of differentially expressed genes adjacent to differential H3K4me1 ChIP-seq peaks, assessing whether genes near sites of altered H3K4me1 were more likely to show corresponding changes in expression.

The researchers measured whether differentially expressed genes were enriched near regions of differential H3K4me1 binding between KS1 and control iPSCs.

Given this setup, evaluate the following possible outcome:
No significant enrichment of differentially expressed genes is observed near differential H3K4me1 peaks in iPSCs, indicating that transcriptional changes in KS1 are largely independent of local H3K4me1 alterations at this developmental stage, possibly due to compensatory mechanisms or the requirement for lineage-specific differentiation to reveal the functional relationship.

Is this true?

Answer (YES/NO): NO